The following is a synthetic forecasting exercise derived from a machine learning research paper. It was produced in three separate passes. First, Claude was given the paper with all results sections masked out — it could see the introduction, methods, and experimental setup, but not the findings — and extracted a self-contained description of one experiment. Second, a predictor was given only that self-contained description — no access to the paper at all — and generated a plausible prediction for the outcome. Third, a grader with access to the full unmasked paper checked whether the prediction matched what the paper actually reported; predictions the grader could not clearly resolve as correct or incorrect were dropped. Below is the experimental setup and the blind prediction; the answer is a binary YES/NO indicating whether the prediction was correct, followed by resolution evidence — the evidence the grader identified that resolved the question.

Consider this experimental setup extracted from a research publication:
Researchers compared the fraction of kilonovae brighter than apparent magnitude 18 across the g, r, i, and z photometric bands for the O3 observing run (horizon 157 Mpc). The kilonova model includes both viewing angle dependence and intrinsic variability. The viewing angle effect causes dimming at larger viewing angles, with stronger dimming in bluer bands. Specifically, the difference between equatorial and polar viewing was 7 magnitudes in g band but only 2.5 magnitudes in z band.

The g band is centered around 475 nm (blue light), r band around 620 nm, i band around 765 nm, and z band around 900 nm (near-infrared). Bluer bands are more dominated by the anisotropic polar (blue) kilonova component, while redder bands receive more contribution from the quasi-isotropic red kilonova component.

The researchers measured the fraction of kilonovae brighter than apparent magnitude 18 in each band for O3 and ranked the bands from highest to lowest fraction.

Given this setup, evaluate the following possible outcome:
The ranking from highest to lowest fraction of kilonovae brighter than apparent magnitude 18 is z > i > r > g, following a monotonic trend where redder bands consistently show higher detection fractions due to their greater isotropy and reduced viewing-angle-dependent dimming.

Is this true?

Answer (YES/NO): YES